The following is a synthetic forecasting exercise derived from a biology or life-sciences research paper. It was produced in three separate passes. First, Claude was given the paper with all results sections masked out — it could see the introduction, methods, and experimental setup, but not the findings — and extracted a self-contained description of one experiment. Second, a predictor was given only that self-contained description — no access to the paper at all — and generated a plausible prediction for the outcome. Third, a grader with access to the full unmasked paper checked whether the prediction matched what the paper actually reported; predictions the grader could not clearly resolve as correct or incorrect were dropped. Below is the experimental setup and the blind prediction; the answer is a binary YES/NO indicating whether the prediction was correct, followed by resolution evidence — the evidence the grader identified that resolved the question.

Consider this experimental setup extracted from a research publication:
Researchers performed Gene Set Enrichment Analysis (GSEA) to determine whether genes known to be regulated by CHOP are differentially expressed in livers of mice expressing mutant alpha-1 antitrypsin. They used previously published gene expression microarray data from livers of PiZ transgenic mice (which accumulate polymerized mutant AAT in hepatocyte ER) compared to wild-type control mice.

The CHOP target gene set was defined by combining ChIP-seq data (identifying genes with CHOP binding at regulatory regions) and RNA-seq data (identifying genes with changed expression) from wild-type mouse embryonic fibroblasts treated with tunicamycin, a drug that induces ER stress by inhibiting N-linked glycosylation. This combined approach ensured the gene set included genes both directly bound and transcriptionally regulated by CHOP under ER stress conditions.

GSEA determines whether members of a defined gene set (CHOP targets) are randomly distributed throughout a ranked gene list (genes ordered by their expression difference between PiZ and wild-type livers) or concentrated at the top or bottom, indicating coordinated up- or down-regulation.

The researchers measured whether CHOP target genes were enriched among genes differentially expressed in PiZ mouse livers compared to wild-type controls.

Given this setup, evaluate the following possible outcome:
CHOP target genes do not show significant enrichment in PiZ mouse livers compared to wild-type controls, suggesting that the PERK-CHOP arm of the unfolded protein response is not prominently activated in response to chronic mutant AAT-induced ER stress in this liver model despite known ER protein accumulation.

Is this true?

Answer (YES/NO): NO